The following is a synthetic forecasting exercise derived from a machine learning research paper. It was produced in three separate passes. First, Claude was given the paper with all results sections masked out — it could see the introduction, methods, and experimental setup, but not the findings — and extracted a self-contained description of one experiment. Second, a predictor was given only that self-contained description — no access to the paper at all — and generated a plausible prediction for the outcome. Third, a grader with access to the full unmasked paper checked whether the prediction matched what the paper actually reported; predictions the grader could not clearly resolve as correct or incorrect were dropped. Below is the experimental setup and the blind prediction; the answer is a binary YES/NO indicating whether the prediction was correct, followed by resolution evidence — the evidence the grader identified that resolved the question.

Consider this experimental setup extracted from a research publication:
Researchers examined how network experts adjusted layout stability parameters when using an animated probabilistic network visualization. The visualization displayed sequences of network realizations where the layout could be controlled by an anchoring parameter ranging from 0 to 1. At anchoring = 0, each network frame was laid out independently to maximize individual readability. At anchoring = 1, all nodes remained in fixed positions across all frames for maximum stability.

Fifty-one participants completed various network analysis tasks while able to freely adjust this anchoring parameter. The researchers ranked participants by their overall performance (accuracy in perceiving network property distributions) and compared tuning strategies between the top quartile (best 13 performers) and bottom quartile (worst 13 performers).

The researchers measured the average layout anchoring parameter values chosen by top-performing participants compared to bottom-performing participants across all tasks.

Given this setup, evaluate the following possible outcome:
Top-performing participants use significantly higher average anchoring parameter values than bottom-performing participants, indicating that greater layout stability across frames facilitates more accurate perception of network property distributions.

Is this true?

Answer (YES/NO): NO